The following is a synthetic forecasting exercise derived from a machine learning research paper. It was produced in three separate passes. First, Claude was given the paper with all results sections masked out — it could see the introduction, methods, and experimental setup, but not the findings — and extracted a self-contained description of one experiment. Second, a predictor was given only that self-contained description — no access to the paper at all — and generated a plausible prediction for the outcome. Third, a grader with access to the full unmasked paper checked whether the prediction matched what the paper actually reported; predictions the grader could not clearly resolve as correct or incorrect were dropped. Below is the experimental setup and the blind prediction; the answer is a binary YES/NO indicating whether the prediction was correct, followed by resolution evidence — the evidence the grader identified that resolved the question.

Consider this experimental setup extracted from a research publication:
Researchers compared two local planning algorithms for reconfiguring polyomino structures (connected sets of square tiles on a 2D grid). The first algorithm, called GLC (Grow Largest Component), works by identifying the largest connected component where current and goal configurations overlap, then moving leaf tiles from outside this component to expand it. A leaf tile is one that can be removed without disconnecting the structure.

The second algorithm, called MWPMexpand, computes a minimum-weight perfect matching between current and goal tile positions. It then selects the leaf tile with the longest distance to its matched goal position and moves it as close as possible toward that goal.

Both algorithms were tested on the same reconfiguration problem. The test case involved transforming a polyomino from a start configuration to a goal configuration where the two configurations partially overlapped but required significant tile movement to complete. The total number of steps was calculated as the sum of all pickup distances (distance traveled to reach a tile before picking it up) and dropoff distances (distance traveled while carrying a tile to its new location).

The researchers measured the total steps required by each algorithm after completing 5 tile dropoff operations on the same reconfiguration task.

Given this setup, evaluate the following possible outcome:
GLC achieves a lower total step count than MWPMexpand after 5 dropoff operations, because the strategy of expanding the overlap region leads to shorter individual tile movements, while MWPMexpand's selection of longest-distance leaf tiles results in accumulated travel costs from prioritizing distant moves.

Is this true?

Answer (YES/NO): YES